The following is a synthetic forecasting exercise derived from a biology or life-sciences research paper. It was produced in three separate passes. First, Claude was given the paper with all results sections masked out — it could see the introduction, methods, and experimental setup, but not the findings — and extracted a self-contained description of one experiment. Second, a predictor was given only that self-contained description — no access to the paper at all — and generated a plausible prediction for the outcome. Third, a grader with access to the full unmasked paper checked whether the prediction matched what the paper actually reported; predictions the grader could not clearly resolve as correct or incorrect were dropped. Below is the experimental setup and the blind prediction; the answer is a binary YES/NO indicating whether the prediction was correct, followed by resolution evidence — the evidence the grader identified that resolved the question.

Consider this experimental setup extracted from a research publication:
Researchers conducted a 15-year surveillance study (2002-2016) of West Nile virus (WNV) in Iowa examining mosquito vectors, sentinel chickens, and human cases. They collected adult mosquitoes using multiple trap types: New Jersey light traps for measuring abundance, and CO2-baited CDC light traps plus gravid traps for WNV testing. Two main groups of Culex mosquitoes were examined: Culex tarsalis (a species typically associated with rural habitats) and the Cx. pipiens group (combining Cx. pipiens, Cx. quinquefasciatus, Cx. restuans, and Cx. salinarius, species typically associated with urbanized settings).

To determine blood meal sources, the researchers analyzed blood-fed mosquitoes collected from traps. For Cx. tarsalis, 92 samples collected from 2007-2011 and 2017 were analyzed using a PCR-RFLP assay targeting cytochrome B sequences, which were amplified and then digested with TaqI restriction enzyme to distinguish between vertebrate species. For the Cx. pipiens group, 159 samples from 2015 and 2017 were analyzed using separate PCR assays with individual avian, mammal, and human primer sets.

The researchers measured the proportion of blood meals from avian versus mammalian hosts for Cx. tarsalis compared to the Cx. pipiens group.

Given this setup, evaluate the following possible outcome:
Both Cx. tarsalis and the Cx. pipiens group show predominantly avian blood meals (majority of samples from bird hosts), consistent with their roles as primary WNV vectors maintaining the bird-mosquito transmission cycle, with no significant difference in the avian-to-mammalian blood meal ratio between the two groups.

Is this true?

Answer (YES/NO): NO